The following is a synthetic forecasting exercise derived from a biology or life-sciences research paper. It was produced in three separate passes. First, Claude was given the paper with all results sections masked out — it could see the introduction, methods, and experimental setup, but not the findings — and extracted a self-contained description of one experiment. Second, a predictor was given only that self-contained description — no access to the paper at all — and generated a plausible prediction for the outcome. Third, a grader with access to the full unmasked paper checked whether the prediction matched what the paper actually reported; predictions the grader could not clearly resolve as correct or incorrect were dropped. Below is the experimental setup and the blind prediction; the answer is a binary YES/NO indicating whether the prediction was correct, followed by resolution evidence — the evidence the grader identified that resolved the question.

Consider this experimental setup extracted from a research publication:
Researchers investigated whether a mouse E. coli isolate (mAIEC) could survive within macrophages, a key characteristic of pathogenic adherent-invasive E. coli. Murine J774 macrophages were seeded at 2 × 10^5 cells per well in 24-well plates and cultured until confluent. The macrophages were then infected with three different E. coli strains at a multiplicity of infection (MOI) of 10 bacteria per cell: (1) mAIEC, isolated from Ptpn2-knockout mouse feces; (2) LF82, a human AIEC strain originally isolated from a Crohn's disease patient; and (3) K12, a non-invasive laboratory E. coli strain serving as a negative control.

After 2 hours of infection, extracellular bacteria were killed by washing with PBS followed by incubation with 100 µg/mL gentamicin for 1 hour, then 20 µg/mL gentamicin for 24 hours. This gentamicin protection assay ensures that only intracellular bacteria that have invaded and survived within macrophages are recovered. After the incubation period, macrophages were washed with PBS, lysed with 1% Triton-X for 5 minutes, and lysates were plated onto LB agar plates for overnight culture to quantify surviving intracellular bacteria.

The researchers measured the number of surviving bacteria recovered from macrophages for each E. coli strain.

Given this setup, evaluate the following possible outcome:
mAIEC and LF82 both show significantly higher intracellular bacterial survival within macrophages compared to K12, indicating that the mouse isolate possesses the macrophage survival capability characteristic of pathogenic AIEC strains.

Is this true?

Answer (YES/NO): YES